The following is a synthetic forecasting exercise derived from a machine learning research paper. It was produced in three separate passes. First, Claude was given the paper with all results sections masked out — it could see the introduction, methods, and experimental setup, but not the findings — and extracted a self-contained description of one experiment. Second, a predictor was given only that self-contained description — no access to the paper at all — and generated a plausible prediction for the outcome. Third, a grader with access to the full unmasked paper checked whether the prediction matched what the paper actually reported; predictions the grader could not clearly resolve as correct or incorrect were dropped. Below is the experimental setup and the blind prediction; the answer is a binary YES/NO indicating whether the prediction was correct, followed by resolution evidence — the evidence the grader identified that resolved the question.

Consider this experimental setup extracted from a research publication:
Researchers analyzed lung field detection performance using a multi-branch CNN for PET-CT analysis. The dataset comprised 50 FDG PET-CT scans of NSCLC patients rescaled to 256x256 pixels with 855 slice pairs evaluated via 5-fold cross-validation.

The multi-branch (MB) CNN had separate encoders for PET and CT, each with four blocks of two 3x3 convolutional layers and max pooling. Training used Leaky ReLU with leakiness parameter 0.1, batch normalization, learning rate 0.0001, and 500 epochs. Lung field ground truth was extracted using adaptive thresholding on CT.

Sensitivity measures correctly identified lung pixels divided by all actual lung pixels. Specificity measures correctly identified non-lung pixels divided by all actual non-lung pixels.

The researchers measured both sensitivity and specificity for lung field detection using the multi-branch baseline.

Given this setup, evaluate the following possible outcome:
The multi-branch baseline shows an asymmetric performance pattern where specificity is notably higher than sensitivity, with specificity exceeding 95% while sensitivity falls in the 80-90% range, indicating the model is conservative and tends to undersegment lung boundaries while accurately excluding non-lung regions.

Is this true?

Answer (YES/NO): NO